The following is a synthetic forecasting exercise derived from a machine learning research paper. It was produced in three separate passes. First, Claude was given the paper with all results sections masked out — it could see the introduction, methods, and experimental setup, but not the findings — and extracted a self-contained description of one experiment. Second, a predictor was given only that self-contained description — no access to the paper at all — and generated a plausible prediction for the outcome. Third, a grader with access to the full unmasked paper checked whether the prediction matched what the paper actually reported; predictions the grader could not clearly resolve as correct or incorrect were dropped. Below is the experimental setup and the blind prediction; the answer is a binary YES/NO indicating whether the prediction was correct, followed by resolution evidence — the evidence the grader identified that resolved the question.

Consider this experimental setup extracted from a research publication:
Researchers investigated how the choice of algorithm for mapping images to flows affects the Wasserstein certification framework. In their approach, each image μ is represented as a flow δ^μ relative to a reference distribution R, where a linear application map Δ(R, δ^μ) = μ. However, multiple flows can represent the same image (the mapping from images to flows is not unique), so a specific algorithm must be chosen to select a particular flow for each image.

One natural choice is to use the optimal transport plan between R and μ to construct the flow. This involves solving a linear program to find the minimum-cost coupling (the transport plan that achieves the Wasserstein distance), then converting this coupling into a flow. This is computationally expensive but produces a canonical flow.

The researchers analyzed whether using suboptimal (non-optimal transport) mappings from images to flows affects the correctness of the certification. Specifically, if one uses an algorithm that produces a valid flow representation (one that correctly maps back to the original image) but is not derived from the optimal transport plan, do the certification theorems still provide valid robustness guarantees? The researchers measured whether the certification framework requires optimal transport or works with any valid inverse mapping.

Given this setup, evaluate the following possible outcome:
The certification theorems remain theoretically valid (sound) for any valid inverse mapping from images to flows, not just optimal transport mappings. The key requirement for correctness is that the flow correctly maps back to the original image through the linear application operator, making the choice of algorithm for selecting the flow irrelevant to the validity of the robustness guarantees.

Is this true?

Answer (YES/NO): YES